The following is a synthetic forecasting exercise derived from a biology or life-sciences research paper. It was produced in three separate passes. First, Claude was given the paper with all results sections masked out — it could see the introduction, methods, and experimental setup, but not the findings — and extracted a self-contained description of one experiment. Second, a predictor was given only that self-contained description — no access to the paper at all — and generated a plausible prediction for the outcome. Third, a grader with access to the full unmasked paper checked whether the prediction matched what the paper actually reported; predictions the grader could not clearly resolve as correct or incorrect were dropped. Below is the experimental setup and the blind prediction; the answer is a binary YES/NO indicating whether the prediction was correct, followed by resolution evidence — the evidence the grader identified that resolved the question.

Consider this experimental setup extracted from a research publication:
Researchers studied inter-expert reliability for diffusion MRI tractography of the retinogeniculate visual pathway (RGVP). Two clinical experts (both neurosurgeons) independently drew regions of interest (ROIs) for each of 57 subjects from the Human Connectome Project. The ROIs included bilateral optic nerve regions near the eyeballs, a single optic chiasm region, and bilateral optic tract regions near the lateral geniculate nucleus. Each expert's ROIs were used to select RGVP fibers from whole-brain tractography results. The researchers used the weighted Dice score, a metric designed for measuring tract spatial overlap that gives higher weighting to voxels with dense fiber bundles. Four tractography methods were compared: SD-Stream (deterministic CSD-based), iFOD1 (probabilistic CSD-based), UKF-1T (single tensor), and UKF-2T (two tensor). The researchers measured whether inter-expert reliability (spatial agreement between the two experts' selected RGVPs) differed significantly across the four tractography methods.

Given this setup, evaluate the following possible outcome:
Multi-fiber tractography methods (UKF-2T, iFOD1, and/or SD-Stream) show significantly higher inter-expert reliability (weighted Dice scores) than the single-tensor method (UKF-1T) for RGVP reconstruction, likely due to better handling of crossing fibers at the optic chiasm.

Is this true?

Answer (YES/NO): NO